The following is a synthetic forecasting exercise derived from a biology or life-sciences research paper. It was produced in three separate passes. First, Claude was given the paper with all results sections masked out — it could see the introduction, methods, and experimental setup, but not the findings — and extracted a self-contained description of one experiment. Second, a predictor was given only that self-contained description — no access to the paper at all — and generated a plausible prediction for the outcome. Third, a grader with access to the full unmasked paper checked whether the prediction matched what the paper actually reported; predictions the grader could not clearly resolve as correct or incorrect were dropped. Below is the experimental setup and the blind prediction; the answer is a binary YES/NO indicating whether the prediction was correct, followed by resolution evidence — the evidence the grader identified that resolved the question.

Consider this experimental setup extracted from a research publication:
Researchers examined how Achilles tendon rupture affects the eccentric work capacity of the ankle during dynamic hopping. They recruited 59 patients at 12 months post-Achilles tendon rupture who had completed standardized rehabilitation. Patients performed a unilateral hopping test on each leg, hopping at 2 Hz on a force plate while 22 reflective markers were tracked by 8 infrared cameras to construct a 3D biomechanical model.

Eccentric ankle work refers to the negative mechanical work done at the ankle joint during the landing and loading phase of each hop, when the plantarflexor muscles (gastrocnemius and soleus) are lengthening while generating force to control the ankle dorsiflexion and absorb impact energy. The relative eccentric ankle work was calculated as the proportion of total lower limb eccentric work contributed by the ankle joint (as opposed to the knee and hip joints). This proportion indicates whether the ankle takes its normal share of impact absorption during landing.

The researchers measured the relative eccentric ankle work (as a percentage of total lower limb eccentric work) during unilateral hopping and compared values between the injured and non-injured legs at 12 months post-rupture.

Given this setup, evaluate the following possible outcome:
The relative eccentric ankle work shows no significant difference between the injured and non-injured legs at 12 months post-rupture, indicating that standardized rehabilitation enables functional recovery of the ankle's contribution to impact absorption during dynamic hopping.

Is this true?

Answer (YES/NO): NO